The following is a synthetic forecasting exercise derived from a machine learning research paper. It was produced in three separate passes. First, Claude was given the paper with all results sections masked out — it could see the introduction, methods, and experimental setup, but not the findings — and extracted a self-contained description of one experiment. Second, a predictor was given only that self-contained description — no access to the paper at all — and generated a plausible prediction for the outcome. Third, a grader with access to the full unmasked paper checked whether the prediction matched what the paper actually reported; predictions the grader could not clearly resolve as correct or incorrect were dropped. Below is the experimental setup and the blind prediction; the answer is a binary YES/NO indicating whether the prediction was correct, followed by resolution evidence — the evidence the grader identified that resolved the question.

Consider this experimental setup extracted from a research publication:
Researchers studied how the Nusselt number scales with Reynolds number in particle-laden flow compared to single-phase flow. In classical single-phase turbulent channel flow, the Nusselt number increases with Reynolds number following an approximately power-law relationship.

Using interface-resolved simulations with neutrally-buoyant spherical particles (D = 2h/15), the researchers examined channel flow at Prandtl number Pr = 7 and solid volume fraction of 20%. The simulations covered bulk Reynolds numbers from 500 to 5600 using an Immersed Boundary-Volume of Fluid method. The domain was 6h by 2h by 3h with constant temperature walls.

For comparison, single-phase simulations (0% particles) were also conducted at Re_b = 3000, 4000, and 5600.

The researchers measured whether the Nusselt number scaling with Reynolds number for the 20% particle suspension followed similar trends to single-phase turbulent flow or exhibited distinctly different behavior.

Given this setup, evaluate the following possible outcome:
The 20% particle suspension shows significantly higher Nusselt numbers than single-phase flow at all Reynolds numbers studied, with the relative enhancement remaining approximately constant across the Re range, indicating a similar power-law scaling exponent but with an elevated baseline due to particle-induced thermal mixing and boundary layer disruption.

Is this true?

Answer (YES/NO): NO